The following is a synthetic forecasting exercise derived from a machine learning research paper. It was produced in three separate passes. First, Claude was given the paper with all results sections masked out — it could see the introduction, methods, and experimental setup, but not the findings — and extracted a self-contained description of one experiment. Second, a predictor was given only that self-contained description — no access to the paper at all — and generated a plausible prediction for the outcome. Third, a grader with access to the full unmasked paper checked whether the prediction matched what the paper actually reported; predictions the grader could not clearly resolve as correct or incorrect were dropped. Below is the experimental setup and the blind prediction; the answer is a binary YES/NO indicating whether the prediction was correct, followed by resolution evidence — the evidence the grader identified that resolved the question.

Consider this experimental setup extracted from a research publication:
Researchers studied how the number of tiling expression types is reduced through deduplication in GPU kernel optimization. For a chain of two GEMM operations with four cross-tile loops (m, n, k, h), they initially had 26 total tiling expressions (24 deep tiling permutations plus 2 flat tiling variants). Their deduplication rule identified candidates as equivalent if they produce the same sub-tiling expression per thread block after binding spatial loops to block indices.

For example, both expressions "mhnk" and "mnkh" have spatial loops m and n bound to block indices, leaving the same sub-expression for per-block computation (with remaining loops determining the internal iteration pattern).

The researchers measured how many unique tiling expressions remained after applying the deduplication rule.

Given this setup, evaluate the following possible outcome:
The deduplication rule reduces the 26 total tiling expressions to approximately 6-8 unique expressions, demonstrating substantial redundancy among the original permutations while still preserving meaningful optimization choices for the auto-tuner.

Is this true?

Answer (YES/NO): NO